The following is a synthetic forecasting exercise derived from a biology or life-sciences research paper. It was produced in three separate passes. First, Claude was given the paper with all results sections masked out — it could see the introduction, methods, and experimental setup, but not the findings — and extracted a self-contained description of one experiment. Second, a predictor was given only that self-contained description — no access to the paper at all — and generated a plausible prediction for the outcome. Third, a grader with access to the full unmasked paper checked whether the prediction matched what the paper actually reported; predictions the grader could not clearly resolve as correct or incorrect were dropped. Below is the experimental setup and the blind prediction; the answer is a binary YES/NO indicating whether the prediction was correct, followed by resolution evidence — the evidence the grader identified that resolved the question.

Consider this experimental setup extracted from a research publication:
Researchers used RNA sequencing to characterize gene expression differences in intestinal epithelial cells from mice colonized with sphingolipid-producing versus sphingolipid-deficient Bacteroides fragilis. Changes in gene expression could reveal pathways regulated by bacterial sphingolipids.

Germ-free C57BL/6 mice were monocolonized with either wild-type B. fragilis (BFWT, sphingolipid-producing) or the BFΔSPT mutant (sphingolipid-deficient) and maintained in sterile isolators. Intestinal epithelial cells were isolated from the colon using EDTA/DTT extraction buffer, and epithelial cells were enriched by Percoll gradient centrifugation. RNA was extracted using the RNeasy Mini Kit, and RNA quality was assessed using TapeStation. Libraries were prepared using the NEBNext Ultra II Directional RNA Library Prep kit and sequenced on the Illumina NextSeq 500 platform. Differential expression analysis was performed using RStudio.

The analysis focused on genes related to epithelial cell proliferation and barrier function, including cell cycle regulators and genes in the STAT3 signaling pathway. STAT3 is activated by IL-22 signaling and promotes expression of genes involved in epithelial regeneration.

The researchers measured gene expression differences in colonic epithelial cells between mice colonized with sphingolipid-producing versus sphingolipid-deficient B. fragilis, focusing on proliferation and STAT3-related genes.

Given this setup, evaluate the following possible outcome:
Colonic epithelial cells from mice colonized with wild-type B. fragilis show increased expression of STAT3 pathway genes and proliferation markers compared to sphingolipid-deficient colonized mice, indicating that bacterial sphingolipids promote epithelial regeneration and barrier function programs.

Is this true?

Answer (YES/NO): NO